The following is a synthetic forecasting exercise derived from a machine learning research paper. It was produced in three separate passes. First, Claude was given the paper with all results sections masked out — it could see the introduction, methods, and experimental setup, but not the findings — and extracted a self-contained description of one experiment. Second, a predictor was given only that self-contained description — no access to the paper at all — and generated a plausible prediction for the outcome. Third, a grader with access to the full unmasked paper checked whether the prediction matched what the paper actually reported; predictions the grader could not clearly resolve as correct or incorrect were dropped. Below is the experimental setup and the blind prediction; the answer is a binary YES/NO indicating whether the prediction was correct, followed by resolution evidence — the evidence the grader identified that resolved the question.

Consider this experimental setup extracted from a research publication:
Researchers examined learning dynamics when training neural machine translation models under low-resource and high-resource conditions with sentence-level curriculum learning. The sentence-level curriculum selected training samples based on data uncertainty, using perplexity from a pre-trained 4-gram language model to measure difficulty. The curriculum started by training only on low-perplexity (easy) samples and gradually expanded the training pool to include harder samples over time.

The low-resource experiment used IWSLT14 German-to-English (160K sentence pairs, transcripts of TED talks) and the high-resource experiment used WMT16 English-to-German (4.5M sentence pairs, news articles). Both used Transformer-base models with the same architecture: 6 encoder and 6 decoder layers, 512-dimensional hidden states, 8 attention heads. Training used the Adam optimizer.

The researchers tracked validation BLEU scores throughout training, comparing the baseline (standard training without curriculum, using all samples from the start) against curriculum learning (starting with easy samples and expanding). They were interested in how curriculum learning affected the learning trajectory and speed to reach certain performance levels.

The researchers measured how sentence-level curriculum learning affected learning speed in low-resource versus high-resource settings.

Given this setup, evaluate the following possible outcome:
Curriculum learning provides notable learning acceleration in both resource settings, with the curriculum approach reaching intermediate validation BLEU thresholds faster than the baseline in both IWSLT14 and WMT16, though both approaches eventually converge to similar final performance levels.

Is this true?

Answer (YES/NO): NO